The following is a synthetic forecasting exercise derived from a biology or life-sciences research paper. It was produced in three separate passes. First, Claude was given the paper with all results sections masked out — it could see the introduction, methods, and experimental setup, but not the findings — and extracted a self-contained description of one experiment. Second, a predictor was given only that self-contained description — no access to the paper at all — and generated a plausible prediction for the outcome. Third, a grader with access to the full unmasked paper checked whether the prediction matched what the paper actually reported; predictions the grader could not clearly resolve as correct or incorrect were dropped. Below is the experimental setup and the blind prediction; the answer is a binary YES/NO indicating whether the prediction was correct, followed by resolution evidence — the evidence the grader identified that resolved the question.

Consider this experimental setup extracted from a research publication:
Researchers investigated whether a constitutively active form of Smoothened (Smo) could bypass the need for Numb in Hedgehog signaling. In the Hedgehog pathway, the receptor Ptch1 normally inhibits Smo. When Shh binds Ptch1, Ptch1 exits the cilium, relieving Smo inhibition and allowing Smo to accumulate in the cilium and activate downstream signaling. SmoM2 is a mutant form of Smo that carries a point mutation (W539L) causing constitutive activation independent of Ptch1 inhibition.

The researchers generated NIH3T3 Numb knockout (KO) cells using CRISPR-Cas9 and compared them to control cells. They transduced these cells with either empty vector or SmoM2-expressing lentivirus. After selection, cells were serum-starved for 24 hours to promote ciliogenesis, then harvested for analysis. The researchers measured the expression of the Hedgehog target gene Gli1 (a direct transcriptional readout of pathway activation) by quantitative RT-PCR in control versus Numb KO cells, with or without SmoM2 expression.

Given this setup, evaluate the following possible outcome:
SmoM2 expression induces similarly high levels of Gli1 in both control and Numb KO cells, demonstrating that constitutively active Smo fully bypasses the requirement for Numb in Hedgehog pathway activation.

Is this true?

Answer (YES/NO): YES